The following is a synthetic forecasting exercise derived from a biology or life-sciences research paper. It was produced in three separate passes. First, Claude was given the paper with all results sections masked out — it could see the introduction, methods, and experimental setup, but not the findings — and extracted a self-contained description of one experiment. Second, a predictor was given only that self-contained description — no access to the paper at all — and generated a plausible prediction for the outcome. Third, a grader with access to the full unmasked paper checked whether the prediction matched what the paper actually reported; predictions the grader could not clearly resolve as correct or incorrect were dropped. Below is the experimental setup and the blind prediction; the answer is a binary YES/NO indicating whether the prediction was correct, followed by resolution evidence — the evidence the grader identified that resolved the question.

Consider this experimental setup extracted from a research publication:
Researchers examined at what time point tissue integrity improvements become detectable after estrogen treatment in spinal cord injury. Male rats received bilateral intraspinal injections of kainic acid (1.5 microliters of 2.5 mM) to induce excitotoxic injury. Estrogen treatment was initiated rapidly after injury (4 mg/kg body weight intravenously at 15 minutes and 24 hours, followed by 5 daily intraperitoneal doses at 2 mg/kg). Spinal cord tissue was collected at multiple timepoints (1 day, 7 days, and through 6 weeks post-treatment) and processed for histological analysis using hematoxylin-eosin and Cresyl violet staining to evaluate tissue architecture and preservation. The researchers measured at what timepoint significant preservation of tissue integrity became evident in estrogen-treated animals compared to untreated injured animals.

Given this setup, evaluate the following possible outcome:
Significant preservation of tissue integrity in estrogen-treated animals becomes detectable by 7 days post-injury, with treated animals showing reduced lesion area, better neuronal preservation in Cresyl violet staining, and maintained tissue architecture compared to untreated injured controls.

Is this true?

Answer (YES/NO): YES